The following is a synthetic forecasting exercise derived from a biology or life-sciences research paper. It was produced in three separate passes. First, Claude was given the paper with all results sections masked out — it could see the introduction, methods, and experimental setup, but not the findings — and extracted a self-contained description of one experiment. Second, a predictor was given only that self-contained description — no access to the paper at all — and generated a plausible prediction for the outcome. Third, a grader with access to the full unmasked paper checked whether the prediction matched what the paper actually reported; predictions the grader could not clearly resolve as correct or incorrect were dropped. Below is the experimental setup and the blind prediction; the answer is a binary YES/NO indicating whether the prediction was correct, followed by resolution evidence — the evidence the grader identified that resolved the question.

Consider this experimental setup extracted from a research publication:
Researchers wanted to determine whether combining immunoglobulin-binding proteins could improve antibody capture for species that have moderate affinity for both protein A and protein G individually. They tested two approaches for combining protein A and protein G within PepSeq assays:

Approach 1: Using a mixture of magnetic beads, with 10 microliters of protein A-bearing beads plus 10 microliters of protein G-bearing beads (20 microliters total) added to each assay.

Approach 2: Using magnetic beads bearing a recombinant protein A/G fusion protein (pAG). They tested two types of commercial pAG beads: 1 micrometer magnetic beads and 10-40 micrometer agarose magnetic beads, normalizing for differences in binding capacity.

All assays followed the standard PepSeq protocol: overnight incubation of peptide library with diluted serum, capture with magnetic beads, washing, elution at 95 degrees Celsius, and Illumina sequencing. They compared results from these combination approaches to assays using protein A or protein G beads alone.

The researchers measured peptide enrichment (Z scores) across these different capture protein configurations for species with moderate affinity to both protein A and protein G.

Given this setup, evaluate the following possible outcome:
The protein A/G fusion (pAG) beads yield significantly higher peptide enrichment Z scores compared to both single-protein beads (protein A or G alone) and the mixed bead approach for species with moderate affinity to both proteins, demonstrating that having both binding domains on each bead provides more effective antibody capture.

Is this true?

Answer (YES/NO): NO